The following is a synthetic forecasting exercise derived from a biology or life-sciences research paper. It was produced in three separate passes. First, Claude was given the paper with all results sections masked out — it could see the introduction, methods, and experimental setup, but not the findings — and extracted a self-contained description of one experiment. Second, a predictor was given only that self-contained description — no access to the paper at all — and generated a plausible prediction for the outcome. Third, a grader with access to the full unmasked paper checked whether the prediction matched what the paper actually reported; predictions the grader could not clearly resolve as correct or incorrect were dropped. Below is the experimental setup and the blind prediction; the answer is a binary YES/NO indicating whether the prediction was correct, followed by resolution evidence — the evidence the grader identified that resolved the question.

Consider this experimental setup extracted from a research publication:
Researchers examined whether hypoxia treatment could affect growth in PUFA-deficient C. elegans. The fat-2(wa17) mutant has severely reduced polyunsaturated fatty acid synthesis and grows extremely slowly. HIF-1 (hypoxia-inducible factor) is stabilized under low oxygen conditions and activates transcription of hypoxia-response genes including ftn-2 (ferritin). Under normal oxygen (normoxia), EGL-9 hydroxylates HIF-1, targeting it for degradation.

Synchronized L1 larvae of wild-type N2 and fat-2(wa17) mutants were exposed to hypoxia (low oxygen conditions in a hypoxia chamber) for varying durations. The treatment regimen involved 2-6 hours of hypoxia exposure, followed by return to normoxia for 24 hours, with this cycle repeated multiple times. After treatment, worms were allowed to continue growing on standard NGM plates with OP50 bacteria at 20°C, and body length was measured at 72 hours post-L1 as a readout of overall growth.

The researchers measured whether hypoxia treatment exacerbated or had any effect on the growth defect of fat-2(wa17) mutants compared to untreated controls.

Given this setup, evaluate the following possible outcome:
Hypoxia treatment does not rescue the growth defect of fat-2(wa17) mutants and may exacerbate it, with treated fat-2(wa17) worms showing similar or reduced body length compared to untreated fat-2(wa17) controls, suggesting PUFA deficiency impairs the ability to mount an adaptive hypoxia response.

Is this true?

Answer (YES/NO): NO